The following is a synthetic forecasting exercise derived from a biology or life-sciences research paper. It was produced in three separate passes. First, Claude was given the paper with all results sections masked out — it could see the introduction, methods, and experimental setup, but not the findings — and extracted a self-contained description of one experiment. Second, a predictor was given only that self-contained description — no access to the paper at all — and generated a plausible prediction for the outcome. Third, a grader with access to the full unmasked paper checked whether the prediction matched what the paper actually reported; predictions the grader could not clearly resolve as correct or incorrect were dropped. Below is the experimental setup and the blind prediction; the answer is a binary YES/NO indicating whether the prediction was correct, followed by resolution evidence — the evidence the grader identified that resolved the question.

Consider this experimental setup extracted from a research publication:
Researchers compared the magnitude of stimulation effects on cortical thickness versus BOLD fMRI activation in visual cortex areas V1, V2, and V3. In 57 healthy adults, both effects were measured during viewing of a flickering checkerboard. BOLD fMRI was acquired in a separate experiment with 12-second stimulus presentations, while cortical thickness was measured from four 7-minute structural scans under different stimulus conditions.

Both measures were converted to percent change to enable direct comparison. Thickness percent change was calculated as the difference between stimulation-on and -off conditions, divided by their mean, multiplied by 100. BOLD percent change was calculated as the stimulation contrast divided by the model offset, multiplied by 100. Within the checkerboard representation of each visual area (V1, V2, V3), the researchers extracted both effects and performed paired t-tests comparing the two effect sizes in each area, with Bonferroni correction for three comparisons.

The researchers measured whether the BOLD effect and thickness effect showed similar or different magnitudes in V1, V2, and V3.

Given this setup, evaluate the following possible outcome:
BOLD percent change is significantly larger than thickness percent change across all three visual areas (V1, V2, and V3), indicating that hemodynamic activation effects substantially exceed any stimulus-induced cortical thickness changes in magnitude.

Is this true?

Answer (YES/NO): NO